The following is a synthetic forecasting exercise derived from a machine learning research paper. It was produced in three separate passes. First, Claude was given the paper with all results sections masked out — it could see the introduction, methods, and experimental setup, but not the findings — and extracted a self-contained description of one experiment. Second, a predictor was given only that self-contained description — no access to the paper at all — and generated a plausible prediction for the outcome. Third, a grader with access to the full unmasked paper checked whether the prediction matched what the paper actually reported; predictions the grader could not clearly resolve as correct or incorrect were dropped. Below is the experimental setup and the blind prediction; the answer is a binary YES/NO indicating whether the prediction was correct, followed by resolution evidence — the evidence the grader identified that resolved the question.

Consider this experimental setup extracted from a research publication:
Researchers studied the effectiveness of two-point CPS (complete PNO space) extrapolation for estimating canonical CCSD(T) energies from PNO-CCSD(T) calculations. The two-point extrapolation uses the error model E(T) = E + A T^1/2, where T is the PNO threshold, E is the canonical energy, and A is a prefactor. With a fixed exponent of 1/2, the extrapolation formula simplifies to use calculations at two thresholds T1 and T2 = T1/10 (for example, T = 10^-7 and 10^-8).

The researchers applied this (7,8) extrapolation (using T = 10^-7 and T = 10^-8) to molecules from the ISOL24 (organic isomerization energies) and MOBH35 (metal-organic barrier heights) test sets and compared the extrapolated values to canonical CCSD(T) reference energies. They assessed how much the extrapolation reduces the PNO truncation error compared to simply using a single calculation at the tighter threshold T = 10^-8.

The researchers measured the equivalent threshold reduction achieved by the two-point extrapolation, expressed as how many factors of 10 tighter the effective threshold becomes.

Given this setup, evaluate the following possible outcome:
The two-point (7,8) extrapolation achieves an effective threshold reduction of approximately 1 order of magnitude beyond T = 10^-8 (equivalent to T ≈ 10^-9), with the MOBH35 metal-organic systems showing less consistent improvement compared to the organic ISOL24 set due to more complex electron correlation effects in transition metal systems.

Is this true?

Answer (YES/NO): NO